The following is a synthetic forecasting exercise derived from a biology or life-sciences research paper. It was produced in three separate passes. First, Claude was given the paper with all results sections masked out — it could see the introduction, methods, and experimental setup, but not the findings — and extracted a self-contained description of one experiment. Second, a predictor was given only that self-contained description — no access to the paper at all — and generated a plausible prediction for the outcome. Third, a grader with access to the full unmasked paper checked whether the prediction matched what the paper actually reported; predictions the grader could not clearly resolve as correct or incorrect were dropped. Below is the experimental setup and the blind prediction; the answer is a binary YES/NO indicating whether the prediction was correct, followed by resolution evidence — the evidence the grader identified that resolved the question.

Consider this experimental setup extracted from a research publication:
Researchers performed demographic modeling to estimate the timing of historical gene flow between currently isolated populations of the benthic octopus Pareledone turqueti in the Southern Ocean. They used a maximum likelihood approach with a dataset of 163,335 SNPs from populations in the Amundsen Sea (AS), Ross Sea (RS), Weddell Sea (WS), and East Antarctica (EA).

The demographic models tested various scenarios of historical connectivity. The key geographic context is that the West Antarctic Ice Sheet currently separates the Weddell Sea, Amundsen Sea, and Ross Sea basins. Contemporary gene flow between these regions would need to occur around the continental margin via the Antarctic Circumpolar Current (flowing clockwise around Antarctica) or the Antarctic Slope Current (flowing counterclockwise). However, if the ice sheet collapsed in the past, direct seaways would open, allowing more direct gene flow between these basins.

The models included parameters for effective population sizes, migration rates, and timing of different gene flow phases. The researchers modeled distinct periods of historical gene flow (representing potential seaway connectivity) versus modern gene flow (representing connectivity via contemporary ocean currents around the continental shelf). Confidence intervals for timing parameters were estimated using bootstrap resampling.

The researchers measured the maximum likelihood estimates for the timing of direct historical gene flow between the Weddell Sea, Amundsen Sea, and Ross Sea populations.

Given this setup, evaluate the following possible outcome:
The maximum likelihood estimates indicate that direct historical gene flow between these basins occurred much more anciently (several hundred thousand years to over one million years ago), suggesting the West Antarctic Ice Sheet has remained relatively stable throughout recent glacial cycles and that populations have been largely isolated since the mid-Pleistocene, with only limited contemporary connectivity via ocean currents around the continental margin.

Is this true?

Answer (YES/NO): NO